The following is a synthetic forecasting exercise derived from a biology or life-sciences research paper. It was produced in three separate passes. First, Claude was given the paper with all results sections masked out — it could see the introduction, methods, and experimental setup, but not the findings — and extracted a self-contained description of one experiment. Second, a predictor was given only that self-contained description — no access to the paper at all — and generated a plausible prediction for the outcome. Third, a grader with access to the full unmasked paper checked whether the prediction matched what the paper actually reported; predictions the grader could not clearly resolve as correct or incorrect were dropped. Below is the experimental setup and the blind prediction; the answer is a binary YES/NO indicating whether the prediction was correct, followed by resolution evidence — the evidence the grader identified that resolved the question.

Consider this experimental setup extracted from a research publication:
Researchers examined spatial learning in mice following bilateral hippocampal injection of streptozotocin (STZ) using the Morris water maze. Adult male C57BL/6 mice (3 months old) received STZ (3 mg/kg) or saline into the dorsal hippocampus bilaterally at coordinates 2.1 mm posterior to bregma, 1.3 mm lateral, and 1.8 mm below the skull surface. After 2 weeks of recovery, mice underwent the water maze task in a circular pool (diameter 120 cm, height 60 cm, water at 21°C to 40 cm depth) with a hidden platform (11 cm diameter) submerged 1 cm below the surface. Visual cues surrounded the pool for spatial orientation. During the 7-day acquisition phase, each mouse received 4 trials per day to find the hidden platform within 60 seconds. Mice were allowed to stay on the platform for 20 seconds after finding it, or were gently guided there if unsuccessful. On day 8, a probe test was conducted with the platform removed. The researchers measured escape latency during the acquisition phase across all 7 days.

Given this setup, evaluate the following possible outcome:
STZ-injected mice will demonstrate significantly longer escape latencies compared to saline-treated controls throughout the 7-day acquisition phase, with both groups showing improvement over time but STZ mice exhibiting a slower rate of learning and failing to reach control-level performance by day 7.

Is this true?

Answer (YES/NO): NO